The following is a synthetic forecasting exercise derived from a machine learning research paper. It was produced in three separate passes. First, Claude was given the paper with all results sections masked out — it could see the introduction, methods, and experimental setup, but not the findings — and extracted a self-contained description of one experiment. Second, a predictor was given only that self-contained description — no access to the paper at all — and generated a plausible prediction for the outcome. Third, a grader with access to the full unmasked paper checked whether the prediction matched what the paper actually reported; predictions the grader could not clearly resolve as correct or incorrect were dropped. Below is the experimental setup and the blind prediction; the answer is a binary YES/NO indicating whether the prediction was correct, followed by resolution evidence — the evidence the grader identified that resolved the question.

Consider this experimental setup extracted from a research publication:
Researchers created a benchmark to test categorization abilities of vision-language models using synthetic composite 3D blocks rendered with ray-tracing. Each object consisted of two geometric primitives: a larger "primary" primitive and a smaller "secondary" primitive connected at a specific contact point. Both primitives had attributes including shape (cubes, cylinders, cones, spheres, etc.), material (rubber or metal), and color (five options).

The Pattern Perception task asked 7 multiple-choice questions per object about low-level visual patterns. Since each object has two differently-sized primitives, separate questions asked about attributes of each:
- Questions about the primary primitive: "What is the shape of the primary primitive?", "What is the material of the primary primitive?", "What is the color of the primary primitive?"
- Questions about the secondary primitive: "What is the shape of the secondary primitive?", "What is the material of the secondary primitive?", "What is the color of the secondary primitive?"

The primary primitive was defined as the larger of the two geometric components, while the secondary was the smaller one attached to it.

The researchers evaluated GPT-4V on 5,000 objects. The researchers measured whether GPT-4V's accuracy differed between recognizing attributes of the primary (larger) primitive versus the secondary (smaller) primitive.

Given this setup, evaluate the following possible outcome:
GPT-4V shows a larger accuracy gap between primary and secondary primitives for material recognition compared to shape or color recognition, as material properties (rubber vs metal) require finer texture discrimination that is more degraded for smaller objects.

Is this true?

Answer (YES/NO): NO